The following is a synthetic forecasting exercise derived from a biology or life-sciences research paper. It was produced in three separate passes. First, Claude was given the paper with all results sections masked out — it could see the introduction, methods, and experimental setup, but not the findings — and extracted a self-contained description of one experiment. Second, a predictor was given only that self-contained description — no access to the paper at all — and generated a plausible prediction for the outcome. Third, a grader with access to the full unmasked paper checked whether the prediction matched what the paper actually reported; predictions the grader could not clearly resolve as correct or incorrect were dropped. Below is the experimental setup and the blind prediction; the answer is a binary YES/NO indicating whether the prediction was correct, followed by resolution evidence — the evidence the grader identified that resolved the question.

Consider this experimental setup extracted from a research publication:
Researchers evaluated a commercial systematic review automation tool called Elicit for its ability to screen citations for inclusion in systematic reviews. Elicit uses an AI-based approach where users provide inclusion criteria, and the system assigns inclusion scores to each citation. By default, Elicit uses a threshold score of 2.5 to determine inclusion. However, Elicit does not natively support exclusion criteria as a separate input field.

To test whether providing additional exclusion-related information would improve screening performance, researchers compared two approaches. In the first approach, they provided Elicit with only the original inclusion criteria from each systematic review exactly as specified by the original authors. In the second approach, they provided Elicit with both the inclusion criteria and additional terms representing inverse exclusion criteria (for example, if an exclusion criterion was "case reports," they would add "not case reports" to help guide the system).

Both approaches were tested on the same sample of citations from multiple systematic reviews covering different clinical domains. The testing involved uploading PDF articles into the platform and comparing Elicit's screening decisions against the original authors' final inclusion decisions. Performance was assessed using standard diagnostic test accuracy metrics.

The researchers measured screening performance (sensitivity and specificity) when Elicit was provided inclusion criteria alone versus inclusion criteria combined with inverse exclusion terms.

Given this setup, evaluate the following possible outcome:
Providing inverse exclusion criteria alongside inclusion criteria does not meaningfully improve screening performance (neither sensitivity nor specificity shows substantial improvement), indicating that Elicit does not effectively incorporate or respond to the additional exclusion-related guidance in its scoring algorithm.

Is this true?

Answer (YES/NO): NO